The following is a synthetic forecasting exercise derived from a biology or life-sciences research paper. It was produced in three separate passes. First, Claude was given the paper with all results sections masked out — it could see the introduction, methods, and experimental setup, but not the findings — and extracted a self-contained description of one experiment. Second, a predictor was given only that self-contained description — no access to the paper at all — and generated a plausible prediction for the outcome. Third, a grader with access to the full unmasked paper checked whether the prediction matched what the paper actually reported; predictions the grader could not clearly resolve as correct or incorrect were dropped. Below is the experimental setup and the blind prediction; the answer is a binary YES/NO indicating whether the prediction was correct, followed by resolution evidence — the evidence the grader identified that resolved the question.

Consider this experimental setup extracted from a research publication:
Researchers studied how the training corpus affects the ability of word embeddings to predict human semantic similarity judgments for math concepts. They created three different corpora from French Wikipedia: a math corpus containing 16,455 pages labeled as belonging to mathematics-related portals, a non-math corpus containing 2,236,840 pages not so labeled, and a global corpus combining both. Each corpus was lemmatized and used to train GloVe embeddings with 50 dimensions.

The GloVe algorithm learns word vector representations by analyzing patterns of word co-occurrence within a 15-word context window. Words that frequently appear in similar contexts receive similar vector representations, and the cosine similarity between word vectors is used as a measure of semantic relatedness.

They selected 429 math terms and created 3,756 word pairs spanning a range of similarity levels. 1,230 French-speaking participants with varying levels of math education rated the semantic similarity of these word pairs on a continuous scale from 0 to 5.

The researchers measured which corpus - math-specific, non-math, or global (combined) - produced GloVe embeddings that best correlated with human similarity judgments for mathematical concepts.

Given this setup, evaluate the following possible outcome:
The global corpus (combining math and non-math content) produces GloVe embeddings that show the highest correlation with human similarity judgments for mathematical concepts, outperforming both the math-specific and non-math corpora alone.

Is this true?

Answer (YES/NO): NO